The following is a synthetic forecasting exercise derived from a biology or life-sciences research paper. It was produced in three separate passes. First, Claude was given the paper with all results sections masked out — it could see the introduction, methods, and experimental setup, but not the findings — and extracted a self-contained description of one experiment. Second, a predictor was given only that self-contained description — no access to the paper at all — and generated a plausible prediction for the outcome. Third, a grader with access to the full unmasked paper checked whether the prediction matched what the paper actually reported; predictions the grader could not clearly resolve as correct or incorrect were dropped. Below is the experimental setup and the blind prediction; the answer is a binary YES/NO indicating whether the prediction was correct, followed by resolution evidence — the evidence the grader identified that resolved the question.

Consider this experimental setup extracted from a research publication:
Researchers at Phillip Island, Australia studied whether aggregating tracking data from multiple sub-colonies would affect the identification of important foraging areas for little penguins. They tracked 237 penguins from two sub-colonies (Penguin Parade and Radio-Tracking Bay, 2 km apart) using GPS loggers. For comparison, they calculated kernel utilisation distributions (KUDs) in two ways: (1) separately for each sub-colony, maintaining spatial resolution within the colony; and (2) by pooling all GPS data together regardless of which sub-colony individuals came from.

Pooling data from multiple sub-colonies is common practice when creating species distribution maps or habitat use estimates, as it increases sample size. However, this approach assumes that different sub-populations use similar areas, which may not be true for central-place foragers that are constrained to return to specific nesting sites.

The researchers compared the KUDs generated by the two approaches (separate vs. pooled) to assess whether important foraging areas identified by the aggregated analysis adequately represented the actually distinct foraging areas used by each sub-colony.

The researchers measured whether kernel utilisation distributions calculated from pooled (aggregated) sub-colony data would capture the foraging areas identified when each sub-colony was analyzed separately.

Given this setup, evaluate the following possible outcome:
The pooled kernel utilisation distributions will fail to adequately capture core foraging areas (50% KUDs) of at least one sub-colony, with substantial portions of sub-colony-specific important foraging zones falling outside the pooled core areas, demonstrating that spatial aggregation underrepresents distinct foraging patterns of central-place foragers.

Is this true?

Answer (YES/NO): YES